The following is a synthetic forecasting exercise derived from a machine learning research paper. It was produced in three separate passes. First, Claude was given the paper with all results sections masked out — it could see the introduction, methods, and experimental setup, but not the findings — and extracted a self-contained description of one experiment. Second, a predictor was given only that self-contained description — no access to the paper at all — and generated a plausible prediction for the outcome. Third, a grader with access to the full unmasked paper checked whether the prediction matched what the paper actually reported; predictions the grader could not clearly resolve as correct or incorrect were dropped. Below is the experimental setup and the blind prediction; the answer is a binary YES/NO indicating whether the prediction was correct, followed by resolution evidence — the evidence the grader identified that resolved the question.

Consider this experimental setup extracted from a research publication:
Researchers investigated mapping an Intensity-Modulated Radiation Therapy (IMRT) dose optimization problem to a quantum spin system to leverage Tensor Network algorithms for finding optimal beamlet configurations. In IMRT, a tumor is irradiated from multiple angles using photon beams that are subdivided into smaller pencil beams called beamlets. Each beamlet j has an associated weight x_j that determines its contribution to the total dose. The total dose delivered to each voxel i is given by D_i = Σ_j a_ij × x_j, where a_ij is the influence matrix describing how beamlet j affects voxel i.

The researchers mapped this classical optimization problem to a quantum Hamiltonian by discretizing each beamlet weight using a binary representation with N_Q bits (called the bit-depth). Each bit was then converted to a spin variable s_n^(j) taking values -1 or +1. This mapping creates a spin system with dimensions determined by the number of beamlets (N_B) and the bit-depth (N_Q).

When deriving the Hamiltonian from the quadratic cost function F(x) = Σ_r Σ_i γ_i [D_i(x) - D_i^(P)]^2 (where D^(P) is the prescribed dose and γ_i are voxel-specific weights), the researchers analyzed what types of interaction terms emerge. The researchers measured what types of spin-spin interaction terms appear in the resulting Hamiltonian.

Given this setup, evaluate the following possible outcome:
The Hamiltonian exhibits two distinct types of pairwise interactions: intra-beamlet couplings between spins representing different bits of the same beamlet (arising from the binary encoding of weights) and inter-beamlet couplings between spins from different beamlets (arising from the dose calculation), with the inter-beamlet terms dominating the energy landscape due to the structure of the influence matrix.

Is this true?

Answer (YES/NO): NO